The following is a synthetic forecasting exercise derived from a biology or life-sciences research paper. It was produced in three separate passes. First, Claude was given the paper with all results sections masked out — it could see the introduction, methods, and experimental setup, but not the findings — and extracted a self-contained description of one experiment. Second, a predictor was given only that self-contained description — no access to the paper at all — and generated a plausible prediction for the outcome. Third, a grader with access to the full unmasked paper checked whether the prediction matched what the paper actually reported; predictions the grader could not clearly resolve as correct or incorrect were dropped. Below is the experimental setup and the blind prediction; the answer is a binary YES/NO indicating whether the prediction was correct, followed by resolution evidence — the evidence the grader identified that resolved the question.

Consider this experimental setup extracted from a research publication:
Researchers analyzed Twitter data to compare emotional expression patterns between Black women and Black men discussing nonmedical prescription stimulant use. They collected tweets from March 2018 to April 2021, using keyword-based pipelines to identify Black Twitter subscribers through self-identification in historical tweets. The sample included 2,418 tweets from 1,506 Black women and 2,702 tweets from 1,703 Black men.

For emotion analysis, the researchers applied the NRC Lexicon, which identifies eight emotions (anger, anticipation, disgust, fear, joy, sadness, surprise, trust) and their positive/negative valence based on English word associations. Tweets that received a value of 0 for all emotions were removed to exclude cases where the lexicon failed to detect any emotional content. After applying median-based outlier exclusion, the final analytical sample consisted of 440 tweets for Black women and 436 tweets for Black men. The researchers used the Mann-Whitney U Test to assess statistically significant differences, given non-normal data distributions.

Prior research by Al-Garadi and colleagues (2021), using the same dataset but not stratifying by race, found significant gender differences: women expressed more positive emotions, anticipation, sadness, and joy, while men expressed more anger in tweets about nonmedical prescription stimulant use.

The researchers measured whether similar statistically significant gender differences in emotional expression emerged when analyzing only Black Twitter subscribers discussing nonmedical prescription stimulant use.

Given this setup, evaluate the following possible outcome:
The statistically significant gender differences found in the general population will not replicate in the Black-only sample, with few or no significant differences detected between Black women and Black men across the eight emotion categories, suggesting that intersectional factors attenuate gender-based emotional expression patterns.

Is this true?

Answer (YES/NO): YES